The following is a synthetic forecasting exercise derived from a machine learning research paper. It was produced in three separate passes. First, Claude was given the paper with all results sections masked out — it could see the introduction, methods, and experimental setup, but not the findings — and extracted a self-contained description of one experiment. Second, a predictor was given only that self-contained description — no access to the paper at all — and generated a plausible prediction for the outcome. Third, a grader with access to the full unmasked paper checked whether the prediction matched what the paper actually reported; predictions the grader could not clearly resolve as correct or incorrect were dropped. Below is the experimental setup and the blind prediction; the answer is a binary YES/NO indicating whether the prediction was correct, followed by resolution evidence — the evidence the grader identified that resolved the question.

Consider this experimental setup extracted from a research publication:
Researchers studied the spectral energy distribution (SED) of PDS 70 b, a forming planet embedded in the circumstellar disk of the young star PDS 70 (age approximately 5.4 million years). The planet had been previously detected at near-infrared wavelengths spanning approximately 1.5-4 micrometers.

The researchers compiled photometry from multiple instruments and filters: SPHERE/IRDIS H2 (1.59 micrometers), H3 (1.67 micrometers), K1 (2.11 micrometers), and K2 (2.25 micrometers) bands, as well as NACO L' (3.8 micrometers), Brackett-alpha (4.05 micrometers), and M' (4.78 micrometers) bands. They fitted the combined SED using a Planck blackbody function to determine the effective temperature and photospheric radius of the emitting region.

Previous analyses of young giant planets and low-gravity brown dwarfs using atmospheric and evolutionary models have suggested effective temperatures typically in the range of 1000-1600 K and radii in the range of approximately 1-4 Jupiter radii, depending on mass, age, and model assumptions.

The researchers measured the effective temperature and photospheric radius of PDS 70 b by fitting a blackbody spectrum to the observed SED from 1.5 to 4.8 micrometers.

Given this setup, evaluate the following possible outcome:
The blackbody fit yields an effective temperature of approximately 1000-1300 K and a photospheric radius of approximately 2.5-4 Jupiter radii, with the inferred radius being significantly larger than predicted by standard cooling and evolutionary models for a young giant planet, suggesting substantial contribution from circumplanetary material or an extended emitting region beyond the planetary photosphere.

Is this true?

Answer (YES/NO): YES